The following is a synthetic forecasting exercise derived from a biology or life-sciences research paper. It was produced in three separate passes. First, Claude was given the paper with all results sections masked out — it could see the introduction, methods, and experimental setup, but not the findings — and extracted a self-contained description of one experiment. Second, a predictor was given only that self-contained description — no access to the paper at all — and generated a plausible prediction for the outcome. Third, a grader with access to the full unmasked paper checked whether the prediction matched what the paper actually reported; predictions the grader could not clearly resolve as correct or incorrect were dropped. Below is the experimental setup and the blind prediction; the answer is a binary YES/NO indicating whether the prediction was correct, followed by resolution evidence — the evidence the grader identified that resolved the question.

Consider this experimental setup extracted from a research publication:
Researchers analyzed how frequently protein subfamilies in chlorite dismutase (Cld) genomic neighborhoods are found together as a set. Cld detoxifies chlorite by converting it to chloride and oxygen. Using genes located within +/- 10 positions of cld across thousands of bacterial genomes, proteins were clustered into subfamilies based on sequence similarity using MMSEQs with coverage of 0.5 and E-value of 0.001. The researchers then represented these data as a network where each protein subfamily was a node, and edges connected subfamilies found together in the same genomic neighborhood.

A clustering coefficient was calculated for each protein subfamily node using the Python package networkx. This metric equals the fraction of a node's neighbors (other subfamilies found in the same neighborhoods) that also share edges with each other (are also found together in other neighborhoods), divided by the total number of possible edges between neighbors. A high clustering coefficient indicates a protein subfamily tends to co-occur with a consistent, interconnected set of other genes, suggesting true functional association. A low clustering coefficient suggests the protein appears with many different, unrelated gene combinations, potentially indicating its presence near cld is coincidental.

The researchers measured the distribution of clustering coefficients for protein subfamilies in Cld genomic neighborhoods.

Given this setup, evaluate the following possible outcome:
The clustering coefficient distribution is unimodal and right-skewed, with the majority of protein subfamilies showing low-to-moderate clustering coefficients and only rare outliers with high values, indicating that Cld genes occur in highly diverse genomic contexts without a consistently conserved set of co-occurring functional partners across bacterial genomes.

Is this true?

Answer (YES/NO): NO